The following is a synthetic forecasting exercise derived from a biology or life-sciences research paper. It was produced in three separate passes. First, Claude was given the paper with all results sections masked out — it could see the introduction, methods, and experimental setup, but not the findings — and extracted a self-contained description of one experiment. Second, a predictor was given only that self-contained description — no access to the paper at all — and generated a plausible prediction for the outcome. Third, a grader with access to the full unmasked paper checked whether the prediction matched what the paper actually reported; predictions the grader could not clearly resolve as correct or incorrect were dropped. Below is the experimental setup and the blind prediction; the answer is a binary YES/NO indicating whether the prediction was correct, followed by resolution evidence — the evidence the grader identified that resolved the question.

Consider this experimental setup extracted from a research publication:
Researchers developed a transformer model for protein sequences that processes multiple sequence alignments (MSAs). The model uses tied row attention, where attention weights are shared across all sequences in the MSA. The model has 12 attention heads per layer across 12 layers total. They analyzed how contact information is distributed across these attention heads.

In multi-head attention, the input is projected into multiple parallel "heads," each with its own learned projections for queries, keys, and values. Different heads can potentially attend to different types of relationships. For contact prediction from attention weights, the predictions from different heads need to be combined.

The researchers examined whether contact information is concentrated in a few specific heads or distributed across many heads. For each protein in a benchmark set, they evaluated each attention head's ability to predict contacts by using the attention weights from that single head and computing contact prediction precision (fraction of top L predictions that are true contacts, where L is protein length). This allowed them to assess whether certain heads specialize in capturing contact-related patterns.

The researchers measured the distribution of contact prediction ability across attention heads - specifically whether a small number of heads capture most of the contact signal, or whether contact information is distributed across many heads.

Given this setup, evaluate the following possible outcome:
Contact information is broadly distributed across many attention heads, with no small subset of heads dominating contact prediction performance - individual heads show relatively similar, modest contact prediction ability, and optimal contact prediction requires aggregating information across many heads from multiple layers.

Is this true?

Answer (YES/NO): NO